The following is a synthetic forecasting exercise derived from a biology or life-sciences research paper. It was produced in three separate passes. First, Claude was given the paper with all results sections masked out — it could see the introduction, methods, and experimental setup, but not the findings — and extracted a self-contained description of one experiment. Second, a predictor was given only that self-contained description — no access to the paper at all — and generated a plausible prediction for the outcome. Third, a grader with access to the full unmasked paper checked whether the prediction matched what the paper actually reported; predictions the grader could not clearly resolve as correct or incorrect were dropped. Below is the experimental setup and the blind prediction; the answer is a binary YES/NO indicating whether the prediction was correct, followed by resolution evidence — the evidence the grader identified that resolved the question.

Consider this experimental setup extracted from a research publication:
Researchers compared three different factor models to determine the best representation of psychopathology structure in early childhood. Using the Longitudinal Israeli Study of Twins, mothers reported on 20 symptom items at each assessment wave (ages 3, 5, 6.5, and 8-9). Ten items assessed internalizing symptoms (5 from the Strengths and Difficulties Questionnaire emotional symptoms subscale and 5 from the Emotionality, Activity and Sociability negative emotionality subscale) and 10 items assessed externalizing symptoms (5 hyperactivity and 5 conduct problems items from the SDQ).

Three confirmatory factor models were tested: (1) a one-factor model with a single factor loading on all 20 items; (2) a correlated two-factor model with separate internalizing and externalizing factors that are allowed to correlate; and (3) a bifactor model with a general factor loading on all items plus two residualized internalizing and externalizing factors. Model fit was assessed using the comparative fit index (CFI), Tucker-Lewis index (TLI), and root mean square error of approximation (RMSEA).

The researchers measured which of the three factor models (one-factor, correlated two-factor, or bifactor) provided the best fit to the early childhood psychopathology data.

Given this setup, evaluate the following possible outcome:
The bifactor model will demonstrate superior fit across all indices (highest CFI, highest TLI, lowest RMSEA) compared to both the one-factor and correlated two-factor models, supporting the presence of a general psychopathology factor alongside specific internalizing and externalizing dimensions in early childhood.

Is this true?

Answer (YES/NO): YES